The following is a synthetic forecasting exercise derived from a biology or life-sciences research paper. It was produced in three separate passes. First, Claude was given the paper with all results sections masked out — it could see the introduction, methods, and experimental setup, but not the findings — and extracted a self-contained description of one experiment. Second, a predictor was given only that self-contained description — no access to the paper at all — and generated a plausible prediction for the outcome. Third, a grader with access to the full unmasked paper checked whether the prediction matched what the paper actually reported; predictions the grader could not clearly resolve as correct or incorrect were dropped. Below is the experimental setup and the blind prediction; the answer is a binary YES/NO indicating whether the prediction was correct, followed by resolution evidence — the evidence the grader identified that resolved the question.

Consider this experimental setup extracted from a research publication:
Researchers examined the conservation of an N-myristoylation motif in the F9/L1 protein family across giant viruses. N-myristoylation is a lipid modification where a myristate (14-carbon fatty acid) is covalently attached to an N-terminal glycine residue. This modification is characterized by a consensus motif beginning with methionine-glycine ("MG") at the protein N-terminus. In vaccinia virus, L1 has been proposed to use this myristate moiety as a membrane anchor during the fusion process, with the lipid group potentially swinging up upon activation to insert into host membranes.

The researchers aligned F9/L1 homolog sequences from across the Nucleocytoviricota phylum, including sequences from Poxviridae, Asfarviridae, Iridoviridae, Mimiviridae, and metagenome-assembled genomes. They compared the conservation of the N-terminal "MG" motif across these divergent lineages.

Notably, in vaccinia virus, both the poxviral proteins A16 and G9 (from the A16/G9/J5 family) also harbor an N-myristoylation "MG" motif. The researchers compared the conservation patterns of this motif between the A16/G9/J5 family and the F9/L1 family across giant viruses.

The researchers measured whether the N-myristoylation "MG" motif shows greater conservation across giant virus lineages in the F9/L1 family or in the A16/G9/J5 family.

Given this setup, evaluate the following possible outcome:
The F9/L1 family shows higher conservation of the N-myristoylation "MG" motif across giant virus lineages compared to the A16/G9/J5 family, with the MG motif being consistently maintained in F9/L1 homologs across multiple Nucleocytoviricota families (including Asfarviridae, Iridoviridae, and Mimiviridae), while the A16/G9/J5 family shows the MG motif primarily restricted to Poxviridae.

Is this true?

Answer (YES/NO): YES